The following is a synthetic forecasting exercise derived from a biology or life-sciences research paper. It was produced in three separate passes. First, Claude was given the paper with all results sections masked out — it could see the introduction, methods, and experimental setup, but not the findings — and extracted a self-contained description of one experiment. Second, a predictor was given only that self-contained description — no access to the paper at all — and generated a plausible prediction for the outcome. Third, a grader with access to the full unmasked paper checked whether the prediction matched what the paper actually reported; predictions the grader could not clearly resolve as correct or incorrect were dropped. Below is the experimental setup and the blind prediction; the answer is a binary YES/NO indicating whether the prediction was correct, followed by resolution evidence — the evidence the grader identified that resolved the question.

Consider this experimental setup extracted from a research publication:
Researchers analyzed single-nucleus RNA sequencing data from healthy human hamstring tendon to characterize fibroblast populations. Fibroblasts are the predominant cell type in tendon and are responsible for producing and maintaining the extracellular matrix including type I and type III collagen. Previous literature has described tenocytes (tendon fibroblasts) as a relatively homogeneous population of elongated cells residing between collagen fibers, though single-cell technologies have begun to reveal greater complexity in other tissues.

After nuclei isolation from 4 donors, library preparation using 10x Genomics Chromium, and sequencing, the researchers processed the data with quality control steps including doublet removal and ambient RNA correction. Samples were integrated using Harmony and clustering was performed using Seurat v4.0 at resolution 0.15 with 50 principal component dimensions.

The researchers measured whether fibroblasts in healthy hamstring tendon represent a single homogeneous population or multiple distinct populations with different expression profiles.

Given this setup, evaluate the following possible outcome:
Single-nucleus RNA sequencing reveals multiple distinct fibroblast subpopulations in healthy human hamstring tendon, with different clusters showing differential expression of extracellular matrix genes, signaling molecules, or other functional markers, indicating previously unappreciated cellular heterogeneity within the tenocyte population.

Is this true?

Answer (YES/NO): YES